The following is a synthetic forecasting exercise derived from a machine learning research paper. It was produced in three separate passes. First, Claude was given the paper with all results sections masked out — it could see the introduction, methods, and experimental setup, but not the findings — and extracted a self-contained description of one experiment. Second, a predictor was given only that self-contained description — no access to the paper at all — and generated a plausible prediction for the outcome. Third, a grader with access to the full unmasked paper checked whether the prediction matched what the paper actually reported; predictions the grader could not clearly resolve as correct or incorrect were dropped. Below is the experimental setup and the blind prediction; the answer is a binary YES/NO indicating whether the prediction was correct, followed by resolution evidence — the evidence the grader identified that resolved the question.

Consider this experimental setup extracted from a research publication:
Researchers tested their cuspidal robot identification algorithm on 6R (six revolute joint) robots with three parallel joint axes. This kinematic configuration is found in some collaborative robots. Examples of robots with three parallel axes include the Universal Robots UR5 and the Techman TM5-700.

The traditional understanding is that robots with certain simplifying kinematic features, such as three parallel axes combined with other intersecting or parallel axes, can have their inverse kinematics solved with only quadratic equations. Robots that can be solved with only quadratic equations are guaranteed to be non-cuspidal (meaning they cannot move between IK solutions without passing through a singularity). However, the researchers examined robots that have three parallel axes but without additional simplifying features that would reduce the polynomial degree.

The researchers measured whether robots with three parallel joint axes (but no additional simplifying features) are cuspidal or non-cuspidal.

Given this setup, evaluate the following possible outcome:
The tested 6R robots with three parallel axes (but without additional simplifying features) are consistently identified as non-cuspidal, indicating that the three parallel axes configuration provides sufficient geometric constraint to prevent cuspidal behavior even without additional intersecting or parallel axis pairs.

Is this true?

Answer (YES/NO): NO